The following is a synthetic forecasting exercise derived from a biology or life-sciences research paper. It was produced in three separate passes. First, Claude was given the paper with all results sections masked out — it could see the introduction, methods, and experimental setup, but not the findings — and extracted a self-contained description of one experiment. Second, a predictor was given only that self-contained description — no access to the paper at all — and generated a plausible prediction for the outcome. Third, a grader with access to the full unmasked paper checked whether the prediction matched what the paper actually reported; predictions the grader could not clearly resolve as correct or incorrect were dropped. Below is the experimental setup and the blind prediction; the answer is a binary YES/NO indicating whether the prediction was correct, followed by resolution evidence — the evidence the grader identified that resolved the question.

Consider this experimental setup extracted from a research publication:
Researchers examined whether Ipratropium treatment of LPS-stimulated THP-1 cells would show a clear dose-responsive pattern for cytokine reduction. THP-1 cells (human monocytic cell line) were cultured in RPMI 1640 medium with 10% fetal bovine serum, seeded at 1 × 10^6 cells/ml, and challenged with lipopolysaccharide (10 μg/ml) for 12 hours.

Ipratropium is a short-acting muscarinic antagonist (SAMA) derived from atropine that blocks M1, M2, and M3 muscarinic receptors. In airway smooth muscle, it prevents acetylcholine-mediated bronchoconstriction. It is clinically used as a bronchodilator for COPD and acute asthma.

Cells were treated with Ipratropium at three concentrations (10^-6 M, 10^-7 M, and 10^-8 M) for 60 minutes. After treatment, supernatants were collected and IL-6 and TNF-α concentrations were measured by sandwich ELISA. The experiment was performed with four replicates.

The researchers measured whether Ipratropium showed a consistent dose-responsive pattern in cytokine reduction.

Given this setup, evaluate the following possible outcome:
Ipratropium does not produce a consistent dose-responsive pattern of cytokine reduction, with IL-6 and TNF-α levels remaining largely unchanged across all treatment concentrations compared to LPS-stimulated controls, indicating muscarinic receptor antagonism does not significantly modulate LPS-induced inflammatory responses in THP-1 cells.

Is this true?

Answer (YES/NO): NO